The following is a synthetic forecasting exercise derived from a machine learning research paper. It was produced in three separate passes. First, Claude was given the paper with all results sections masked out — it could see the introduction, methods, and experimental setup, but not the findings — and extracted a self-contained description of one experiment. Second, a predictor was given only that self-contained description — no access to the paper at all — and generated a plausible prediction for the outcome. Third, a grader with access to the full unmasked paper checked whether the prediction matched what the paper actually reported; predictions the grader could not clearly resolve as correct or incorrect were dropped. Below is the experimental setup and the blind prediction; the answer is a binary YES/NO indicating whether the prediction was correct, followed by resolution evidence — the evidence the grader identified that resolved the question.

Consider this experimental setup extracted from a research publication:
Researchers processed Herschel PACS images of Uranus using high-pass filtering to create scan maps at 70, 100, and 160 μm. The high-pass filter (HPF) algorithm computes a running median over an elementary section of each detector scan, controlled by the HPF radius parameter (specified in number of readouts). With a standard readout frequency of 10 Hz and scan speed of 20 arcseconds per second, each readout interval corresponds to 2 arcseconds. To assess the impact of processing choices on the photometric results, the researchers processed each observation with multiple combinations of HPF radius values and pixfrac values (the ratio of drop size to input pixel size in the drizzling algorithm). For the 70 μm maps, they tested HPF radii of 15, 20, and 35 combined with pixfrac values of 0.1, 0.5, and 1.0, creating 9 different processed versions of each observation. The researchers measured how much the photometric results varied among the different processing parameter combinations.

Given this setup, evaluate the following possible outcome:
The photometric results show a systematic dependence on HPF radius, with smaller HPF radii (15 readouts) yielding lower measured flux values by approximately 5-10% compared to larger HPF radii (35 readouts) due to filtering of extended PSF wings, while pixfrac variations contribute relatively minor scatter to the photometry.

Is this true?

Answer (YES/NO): NO